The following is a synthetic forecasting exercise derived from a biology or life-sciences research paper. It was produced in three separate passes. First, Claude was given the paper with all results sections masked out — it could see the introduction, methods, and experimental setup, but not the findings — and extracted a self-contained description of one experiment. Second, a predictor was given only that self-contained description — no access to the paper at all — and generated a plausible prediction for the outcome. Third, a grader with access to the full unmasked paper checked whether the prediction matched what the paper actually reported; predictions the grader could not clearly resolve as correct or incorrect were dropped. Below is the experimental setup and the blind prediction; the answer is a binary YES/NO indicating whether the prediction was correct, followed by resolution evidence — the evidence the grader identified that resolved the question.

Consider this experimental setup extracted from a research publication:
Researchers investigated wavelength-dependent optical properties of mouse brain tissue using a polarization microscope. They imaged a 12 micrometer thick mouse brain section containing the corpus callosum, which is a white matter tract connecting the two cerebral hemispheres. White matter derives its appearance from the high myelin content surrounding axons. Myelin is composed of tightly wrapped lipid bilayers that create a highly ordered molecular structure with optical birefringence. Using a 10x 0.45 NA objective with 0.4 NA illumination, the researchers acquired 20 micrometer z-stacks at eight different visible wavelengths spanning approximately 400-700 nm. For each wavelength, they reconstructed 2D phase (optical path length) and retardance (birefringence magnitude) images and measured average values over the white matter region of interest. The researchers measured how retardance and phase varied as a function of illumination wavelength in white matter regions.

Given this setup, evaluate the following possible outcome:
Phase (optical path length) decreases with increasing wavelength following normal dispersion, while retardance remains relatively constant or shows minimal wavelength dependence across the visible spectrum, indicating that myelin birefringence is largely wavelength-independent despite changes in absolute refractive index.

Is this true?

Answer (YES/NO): NO